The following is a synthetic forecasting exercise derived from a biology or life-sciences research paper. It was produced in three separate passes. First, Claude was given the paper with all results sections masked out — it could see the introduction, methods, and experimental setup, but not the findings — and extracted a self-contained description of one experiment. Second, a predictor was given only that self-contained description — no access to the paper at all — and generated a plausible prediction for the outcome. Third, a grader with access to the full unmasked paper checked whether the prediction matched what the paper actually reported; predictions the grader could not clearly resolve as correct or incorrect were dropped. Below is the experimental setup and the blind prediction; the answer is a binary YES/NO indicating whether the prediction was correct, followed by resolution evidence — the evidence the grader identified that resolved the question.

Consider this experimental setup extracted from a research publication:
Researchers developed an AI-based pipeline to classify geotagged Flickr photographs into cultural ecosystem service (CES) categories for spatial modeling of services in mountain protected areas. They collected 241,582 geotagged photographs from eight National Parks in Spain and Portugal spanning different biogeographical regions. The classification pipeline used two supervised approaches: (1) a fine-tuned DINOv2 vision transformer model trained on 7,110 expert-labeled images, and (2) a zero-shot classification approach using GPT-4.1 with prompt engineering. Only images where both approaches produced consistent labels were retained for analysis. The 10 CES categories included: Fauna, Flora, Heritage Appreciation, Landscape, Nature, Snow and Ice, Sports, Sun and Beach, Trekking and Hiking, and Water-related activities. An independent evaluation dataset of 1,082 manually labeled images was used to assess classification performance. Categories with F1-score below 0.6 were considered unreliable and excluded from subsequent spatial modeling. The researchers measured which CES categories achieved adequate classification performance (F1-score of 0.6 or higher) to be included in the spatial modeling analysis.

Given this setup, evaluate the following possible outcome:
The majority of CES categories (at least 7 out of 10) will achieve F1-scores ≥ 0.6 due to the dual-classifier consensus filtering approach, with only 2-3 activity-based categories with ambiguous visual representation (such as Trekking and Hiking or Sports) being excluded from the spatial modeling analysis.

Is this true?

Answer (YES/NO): NO